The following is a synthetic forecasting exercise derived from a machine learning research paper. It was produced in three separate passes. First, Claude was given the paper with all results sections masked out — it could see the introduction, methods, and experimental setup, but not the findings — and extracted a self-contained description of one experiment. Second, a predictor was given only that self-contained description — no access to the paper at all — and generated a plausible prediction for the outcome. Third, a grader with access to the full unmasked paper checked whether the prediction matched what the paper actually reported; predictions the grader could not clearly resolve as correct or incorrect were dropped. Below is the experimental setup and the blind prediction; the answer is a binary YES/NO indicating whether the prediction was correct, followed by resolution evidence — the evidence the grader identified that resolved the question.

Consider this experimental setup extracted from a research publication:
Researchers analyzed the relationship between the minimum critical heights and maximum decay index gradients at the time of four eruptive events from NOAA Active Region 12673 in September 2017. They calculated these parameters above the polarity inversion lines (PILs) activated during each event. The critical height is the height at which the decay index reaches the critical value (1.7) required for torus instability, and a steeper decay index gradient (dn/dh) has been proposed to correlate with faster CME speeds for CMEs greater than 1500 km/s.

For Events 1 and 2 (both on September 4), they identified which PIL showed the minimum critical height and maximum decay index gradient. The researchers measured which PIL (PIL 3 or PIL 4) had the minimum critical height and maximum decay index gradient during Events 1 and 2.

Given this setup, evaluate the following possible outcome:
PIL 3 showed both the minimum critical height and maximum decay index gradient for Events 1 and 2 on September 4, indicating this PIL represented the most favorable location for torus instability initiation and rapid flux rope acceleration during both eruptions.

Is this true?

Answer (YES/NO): YES